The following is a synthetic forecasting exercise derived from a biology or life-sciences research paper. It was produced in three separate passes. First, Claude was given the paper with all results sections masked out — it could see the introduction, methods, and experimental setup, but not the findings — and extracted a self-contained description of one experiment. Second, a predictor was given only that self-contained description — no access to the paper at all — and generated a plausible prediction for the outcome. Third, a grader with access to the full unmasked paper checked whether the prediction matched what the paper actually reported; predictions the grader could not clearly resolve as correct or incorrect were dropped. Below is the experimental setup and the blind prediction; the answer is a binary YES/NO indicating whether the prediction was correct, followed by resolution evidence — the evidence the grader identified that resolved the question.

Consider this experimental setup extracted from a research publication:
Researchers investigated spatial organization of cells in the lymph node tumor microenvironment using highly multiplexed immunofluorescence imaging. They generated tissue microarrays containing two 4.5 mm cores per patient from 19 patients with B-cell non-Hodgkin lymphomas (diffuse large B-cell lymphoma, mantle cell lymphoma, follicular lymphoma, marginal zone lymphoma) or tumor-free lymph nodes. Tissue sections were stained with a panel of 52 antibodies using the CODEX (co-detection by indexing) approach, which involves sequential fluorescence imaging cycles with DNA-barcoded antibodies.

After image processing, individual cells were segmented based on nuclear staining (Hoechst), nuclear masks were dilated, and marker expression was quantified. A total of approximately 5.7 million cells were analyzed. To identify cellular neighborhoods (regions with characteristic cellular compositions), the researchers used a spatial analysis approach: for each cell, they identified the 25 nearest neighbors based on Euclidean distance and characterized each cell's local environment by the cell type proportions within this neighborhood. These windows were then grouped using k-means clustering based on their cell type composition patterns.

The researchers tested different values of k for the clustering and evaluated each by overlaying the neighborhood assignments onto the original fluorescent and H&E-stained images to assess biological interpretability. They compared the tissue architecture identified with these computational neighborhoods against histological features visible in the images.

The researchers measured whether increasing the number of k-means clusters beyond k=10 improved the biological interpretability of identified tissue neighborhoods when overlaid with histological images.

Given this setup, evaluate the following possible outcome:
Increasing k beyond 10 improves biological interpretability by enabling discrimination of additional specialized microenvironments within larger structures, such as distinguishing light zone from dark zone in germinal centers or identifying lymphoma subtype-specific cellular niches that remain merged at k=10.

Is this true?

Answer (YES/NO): NO